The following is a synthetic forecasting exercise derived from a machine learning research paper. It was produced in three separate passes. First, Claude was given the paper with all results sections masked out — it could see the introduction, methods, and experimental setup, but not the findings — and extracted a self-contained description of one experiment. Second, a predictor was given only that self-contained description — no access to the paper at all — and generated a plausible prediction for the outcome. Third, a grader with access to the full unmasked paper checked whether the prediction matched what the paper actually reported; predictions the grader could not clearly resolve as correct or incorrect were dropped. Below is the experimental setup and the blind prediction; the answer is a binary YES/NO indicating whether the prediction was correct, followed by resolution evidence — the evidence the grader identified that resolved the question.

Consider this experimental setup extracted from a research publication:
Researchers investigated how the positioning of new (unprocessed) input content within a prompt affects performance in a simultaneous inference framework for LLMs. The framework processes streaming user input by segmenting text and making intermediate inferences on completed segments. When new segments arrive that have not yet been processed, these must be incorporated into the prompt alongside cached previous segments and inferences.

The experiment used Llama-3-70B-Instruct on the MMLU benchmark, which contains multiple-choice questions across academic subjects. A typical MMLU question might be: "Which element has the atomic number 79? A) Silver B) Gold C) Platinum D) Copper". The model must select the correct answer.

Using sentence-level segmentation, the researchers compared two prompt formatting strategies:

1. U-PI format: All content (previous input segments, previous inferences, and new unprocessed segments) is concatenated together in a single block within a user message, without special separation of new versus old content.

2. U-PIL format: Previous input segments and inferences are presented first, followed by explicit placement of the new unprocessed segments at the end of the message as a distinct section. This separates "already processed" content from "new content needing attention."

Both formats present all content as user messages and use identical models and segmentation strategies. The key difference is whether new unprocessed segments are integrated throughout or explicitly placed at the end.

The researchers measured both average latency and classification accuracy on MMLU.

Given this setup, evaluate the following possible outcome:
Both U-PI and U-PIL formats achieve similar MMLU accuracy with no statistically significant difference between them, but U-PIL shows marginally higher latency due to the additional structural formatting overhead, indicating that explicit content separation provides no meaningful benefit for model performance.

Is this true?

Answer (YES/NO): NO